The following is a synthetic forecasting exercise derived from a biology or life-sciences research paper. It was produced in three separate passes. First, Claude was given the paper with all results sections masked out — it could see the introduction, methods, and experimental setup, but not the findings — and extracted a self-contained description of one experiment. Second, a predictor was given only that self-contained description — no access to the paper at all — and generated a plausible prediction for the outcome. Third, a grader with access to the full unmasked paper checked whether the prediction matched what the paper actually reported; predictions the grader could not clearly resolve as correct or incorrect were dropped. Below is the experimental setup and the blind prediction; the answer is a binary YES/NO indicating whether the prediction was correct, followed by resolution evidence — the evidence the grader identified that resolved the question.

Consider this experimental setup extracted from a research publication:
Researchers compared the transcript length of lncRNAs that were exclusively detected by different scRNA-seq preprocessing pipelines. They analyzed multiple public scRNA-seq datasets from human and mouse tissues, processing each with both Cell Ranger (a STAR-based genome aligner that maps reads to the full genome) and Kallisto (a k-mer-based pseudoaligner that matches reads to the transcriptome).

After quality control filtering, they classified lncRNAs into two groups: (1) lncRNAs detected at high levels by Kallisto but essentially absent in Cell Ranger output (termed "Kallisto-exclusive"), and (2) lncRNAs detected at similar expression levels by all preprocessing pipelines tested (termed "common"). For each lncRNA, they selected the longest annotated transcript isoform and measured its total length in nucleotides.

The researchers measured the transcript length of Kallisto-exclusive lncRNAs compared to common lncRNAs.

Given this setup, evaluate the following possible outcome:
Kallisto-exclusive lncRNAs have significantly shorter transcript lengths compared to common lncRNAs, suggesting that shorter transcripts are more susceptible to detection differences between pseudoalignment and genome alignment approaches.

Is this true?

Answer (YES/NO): NO